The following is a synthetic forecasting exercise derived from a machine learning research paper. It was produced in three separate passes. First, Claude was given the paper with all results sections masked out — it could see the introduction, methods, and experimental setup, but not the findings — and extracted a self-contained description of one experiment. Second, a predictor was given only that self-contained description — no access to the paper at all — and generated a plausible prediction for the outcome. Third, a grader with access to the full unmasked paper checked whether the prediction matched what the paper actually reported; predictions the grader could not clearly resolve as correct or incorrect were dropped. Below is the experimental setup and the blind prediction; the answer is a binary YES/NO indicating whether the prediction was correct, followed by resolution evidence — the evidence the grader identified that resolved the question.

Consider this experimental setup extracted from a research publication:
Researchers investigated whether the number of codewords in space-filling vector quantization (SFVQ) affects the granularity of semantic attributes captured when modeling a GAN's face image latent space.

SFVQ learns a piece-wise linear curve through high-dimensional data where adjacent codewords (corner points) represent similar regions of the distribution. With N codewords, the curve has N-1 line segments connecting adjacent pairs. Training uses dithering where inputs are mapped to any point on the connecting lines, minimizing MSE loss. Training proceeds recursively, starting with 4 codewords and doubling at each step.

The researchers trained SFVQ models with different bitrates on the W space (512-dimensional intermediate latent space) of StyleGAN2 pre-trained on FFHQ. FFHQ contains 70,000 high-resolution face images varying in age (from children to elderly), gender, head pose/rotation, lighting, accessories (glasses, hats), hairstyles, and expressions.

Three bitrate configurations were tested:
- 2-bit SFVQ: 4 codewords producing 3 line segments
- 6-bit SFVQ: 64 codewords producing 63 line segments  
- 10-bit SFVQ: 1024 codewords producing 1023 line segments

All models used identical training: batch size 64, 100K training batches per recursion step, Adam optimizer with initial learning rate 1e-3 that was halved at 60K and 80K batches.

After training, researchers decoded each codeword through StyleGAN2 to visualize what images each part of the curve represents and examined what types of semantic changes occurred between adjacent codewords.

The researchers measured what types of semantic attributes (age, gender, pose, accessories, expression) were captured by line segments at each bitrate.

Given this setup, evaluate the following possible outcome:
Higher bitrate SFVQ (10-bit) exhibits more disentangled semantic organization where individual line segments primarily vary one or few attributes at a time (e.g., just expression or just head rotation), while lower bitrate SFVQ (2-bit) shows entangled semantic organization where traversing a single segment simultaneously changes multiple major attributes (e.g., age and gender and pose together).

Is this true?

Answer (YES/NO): NO